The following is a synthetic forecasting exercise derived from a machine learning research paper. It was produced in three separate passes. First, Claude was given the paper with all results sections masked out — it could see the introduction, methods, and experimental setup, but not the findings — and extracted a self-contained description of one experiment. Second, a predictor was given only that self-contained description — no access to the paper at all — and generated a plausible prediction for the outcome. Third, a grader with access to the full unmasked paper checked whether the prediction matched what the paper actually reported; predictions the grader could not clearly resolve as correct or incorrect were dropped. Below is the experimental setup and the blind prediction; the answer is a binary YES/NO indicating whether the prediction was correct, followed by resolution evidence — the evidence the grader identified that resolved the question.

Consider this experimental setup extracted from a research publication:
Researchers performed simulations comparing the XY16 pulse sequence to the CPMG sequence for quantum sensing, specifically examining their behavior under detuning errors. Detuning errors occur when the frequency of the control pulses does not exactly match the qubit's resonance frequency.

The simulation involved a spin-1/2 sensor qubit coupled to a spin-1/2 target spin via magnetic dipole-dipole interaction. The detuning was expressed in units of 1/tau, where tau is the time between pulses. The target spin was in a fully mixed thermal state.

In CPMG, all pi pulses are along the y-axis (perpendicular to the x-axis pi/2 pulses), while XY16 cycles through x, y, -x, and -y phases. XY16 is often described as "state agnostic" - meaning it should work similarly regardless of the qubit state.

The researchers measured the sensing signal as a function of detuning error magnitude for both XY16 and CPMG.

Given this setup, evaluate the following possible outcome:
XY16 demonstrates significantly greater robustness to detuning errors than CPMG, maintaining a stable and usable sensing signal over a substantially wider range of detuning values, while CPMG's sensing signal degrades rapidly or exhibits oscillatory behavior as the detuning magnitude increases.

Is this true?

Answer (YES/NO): YES